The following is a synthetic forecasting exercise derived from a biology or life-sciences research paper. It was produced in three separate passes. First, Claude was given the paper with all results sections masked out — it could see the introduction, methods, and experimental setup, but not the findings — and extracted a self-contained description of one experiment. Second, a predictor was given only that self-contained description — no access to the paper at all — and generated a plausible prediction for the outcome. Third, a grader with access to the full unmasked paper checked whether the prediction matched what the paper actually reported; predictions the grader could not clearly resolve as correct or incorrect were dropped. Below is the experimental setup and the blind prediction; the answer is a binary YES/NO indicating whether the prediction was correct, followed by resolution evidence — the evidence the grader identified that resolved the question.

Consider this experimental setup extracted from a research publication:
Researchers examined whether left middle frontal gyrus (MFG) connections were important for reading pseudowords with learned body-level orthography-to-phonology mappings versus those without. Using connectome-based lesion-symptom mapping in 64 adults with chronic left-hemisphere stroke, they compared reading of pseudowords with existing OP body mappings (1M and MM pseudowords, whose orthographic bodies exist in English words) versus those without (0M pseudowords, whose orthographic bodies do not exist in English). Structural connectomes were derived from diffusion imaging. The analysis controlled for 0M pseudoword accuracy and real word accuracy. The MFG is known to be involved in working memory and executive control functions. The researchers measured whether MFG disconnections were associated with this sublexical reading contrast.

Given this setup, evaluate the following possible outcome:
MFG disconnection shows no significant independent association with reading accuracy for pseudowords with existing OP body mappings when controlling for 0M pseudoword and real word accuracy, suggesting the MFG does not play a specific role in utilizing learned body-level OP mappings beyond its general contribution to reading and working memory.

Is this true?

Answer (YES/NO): NO